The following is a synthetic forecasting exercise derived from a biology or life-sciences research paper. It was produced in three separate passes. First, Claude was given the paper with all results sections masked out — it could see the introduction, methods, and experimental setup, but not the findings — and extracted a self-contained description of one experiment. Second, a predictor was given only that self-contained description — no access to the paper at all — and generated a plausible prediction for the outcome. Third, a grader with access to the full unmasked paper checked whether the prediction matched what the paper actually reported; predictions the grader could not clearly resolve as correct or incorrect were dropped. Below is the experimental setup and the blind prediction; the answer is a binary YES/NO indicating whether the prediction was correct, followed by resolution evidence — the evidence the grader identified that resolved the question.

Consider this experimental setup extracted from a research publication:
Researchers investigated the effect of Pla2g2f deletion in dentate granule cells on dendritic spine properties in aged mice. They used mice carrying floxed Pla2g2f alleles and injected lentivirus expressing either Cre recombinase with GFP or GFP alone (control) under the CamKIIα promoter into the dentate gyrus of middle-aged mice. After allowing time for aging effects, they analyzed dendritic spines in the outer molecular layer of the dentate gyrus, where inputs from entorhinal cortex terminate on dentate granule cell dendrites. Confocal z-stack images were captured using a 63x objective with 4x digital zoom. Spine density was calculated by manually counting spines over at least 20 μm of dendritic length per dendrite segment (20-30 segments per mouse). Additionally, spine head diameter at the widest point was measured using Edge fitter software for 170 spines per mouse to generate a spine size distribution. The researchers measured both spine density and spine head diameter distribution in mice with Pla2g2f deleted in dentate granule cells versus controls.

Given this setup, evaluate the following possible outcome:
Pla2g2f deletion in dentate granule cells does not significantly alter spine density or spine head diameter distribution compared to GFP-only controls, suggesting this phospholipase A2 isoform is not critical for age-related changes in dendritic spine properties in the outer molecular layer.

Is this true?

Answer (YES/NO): NO